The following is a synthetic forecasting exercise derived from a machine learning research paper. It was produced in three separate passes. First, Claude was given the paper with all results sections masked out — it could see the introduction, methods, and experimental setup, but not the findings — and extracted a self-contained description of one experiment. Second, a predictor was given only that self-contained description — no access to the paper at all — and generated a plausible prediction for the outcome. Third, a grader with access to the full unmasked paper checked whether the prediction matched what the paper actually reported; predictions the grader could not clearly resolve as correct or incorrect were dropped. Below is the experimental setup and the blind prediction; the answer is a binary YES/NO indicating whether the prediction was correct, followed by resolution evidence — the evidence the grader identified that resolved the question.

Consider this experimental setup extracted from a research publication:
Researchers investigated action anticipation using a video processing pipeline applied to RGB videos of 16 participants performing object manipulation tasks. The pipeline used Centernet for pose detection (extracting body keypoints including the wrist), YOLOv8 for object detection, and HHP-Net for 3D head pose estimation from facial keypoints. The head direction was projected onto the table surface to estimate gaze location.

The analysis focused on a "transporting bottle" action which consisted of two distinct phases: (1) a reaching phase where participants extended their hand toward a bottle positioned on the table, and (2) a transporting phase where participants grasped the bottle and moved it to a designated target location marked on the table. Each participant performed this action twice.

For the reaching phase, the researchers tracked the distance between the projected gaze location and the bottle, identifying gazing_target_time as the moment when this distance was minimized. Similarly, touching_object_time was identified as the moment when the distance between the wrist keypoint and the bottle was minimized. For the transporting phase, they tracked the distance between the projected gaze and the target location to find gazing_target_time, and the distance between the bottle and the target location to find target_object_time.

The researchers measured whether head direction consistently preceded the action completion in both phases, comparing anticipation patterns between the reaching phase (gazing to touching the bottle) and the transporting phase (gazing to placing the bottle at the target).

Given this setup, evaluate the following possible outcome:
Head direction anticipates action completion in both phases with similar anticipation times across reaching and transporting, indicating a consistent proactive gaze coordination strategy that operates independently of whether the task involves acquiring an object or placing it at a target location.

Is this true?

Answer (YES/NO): NO